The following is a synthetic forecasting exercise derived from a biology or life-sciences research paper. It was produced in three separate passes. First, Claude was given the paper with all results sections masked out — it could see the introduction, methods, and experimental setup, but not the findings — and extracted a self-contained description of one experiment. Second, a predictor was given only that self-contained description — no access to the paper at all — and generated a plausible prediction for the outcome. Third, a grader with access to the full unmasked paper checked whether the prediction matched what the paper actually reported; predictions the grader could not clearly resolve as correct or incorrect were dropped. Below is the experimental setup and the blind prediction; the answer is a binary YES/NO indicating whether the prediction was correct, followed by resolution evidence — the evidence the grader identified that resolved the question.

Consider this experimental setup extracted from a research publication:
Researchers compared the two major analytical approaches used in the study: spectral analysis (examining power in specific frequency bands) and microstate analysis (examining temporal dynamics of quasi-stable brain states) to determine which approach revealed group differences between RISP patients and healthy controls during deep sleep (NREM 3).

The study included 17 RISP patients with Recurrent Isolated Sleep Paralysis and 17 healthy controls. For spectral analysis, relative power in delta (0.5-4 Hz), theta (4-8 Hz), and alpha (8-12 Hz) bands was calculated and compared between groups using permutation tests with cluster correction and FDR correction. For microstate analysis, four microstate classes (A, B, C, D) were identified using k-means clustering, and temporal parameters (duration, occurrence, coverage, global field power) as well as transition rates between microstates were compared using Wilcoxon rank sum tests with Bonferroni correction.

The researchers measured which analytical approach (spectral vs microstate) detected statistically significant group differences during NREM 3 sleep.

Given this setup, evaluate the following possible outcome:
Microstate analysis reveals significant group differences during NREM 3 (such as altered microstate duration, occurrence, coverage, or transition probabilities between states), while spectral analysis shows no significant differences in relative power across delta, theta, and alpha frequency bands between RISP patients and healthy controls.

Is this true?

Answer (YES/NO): YES